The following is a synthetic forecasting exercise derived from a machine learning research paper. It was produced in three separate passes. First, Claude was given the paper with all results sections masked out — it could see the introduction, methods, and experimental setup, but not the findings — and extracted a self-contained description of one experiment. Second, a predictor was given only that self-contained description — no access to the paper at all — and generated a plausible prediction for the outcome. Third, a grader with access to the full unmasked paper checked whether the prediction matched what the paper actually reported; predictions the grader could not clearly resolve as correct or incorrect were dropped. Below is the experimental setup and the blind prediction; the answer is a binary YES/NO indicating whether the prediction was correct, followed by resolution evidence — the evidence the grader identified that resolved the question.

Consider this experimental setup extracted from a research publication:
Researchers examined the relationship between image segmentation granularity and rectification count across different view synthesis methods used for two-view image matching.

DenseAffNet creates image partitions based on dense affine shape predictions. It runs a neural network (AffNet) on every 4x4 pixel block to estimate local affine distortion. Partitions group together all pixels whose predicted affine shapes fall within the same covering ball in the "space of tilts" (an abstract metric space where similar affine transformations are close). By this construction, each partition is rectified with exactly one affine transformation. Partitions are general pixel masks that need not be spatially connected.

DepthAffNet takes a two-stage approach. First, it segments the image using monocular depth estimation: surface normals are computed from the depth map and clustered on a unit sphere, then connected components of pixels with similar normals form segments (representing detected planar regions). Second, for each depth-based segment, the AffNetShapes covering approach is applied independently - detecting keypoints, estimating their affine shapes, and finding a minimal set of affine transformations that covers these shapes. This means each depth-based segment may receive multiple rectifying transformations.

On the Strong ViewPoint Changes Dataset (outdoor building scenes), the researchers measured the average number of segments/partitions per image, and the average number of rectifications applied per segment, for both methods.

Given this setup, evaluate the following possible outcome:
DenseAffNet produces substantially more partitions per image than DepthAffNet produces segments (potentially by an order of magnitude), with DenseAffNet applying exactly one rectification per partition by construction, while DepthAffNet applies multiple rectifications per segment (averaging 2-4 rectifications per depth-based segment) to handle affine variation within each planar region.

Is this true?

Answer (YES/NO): NO